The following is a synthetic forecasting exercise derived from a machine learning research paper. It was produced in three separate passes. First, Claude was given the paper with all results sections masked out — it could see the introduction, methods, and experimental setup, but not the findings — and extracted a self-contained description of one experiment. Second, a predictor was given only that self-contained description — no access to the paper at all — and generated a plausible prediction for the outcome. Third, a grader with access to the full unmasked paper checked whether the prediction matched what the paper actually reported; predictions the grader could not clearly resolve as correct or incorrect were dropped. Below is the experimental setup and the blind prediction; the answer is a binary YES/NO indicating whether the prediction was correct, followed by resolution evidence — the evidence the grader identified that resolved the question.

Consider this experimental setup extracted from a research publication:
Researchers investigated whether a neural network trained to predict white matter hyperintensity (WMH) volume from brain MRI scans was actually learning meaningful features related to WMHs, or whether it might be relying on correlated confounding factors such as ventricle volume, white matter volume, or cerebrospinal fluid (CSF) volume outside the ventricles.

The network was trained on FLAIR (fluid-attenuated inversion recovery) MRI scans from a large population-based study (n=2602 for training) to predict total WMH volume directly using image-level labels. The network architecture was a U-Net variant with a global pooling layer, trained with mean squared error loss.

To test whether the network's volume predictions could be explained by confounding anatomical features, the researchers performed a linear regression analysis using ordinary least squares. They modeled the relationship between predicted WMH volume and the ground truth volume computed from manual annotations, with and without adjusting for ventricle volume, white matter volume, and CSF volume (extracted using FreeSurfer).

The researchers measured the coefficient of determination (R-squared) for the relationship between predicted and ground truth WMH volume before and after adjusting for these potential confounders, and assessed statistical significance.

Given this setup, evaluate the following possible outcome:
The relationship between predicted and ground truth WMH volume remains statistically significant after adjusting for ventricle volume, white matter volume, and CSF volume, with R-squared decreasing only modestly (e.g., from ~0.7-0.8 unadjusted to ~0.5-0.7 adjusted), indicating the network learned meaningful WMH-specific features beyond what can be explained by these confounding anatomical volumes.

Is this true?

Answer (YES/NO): NO